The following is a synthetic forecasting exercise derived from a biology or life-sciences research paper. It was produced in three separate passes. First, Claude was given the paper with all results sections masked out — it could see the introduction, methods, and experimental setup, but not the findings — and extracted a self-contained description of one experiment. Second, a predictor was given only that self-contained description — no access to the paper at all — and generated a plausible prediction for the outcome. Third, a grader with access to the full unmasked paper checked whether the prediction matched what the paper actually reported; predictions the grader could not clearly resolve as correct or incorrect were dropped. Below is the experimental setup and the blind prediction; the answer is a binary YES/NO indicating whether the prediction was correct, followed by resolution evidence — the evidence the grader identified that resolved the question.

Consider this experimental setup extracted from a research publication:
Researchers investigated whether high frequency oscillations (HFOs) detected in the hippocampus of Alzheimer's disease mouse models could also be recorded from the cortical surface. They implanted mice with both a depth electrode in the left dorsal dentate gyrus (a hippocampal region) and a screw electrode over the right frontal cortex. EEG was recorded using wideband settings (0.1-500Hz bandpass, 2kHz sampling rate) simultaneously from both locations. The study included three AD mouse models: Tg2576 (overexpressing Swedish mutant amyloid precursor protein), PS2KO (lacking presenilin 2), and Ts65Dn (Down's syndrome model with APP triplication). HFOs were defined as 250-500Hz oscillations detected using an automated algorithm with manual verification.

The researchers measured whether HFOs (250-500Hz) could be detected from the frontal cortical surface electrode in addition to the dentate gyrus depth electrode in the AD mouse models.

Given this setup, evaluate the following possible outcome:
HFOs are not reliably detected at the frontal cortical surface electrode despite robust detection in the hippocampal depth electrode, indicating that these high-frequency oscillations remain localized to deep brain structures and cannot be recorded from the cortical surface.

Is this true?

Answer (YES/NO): NO